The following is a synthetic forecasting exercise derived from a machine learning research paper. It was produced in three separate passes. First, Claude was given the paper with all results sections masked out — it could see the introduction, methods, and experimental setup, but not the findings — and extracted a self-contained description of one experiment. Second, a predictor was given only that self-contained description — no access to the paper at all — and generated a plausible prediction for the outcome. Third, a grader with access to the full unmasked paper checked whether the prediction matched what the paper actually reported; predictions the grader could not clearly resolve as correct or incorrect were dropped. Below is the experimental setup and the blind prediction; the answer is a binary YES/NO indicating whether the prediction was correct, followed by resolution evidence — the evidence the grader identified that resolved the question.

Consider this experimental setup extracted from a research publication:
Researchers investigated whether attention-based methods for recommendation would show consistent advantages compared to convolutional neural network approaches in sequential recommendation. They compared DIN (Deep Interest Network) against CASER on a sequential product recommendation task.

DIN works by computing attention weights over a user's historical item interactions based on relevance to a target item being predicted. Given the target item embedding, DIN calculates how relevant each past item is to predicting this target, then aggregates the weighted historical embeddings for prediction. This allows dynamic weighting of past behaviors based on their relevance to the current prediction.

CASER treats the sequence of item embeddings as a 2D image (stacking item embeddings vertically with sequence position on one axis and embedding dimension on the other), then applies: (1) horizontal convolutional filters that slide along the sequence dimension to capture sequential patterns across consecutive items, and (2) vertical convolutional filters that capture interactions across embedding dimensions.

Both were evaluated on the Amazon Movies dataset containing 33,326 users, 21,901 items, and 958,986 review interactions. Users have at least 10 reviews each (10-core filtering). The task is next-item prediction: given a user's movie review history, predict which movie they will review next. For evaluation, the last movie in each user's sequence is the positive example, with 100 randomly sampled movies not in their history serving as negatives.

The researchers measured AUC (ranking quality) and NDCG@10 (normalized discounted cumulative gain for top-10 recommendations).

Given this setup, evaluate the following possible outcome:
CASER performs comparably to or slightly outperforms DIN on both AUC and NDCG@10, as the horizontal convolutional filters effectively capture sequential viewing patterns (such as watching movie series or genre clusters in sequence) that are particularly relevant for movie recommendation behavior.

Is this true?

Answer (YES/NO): NO